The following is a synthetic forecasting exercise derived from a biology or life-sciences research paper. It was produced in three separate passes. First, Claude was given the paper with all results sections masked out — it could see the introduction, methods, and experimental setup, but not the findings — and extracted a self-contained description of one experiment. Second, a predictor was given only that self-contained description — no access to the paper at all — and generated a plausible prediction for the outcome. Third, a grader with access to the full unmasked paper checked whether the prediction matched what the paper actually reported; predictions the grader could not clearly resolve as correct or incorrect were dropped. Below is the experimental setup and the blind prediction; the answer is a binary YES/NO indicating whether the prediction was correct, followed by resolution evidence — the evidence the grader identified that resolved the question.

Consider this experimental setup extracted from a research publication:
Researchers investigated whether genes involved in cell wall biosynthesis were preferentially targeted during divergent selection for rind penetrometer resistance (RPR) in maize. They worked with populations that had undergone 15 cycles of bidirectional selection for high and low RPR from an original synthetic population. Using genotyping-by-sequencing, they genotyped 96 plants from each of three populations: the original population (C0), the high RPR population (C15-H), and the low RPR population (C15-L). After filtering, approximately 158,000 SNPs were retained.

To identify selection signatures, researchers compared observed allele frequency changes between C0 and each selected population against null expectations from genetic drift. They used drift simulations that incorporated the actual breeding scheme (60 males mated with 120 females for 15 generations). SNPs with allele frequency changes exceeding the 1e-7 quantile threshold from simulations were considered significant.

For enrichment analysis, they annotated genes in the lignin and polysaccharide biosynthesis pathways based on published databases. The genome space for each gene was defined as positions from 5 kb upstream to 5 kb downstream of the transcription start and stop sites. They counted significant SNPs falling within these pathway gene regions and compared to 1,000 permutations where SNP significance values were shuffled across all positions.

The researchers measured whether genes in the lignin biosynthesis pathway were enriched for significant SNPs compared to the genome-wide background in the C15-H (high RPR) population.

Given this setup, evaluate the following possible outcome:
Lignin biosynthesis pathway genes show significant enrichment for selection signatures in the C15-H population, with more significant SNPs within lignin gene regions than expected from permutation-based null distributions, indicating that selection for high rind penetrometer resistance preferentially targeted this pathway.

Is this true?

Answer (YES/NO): YES